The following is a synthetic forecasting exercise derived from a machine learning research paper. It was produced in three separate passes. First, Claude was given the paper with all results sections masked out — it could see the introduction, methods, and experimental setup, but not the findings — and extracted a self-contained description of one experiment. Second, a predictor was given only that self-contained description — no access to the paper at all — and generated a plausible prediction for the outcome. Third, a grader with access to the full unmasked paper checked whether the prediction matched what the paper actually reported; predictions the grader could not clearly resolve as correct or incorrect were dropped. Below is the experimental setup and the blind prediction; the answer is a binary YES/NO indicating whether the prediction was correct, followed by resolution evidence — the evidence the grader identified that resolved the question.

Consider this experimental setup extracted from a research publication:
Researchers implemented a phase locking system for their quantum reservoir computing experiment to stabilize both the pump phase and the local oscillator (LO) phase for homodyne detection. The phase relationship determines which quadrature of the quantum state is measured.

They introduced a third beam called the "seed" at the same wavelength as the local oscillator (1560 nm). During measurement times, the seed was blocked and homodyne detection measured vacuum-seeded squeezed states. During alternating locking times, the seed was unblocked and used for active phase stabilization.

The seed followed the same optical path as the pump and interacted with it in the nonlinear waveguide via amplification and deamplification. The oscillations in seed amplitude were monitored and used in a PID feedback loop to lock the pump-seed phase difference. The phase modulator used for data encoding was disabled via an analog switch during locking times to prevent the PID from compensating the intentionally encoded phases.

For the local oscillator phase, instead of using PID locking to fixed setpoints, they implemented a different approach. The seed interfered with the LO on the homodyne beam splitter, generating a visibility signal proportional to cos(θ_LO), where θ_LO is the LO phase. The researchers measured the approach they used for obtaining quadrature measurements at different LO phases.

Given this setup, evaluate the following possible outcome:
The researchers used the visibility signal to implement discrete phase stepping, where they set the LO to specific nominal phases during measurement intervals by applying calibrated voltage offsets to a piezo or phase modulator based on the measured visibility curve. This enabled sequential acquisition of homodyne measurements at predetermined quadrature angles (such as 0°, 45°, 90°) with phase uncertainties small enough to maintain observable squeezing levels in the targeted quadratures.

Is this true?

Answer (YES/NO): NO